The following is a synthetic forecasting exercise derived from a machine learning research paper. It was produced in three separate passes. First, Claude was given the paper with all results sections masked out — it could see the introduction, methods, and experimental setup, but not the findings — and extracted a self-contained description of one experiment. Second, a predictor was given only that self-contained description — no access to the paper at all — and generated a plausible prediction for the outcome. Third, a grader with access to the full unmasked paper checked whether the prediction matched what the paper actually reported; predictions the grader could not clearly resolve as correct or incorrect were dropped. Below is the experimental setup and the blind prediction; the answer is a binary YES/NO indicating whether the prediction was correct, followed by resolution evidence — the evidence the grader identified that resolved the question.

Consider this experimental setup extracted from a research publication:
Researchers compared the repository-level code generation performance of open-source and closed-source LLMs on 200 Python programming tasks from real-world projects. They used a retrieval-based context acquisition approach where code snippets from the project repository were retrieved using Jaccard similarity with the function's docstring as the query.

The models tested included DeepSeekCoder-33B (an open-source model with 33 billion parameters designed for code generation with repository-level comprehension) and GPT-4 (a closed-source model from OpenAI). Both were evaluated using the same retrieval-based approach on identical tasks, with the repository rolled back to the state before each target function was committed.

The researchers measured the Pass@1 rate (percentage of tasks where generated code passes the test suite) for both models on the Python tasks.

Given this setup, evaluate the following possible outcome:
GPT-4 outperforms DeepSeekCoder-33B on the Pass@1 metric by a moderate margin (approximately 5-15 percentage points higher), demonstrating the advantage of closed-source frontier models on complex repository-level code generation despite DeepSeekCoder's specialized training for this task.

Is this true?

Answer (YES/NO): NO